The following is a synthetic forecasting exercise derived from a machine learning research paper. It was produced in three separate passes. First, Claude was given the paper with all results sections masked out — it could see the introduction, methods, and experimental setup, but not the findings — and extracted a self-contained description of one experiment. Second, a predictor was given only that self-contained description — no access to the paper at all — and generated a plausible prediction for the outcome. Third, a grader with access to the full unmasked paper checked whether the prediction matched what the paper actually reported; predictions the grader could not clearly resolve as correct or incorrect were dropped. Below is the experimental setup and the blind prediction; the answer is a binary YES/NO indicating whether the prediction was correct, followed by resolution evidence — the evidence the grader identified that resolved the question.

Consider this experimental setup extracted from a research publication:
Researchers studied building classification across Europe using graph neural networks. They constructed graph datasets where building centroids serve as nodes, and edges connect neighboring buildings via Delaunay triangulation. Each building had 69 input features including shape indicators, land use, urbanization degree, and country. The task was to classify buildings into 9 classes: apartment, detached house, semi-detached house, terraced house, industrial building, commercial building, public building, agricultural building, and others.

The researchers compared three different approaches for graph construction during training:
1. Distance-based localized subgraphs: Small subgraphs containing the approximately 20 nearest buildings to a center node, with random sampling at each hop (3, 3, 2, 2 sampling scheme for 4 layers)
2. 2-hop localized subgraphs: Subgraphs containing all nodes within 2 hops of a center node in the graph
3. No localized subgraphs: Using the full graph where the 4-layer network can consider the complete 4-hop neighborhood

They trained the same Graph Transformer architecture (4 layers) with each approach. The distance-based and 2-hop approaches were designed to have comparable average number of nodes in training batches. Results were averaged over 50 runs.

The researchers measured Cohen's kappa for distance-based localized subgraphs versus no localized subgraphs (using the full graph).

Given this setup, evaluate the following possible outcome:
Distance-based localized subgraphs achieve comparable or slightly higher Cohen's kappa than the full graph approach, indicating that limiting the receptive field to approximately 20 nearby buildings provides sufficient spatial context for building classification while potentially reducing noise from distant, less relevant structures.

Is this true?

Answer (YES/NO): NO